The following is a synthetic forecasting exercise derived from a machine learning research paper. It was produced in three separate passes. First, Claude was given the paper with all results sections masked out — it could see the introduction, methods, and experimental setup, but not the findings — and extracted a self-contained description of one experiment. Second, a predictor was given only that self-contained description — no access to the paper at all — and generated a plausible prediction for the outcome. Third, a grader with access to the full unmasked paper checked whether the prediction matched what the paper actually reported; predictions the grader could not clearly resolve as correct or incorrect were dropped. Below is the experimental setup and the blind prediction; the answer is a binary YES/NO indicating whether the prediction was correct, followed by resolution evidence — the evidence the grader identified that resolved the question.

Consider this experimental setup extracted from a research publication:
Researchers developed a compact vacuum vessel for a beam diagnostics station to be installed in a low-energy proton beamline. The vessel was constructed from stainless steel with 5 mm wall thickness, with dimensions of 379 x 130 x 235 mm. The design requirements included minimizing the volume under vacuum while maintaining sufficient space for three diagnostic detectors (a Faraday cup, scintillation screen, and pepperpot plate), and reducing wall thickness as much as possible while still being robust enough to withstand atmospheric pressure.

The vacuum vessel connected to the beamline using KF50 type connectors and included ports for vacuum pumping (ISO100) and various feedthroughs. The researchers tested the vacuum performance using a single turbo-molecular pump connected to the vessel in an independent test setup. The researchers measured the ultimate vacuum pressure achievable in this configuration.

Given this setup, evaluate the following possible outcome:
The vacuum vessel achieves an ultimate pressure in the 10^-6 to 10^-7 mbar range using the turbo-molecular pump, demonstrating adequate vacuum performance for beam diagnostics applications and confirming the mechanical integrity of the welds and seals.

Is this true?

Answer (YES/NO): YES